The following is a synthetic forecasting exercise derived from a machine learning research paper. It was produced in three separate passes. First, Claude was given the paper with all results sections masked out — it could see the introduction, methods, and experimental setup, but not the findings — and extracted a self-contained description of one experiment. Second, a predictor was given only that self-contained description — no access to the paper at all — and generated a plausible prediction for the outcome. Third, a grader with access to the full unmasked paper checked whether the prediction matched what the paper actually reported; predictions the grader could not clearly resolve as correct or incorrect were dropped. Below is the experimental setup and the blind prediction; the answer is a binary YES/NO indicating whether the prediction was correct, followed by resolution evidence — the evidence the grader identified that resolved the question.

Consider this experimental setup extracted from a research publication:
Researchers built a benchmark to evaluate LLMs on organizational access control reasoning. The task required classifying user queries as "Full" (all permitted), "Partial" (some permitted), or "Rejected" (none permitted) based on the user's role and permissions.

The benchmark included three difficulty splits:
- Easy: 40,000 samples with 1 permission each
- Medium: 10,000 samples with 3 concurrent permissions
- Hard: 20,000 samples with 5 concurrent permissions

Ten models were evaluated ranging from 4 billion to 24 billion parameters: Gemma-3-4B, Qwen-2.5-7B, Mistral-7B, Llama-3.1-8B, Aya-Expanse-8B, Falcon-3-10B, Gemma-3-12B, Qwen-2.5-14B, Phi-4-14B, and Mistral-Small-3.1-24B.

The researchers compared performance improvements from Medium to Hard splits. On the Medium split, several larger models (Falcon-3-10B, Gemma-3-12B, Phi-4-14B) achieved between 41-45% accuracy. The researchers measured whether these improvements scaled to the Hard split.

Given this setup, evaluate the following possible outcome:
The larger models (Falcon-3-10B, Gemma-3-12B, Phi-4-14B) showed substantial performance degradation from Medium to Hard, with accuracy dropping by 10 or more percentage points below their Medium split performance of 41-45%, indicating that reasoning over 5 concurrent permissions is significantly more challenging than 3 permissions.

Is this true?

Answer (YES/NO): YES